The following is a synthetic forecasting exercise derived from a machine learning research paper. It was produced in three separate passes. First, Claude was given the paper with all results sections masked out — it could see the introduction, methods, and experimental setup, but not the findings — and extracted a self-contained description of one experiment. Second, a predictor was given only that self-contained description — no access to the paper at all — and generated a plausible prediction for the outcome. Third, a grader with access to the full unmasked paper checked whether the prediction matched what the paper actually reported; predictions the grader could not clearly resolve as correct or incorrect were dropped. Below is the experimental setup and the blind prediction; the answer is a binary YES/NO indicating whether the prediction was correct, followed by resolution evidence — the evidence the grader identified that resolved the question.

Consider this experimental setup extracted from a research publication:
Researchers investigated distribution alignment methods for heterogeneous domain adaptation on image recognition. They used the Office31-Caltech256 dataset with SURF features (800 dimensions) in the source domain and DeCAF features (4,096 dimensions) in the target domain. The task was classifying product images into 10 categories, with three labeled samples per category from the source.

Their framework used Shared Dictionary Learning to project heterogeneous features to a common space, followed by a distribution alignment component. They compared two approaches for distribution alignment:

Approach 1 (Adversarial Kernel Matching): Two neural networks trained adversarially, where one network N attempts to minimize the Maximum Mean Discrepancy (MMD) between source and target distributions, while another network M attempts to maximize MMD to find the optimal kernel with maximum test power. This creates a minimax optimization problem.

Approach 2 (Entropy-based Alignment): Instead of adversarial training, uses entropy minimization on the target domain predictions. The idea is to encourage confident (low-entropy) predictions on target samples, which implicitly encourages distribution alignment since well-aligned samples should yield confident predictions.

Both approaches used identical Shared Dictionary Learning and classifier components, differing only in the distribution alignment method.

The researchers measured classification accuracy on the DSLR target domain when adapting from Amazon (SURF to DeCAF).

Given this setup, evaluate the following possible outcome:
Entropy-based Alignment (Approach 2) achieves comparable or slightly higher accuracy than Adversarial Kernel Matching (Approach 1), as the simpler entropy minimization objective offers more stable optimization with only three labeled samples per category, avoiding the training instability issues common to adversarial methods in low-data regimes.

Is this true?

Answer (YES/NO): NO